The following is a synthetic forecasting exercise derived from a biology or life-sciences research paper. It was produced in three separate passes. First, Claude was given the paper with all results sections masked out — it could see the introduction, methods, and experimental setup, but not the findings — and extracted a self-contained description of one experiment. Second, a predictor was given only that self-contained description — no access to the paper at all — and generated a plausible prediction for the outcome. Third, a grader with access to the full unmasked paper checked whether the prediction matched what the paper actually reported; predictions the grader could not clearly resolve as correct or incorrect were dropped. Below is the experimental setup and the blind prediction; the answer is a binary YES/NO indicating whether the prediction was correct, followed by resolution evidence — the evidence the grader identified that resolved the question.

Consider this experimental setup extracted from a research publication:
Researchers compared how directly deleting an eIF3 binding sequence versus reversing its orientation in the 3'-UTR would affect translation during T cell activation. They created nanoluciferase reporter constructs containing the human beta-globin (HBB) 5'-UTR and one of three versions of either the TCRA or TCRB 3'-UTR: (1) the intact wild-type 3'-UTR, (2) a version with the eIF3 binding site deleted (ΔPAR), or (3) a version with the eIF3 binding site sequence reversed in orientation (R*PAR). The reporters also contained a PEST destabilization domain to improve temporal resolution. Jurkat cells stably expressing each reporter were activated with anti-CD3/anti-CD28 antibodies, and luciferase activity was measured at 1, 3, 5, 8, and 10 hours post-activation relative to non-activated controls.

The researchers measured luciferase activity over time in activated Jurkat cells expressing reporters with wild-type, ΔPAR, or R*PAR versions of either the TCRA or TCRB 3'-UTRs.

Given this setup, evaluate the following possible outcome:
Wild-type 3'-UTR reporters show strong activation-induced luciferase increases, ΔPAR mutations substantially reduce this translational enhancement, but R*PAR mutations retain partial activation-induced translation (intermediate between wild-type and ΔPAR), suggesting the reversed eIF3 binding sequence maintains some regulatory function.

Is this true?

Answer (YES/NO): NO